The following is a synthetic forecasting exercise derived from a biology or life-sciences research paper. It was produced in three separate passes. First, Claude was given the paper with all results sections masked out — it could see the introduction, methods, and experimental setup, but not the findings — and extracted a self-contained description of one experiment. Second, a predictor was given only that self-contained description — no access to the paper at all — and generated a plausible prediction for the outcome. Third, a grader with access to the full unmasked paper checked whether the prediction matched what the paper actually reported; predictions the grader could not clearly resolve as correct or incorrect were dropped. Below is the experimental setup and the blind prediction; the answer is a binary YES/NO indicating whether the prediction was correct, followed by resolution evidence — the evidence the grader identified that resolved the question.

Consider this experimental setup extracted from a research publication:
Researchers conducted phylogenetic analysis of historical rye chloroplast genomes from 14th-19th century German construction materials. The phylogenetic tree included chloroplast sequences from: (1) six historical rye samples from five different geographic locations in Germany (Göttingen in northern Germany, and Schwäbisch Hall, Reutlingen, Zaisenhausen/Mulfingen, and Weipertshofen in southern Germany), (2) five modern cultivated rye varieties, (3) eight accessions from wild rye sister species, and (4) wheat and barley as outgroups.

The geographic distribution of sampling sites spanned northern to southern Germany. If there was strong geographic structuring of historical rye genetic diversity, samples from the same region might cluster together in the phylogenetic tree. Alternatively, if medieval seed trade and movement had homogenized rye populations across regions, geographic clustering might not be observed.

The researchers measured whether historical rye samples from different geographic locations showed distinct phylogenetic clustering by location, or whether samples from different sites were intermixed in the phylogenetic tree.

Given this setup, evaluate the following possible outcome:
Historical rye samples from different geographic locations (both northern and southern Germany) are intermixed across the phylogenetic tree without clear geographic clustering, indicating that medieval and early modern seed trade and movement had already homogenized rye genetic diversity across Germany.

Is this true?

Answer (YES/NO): NO